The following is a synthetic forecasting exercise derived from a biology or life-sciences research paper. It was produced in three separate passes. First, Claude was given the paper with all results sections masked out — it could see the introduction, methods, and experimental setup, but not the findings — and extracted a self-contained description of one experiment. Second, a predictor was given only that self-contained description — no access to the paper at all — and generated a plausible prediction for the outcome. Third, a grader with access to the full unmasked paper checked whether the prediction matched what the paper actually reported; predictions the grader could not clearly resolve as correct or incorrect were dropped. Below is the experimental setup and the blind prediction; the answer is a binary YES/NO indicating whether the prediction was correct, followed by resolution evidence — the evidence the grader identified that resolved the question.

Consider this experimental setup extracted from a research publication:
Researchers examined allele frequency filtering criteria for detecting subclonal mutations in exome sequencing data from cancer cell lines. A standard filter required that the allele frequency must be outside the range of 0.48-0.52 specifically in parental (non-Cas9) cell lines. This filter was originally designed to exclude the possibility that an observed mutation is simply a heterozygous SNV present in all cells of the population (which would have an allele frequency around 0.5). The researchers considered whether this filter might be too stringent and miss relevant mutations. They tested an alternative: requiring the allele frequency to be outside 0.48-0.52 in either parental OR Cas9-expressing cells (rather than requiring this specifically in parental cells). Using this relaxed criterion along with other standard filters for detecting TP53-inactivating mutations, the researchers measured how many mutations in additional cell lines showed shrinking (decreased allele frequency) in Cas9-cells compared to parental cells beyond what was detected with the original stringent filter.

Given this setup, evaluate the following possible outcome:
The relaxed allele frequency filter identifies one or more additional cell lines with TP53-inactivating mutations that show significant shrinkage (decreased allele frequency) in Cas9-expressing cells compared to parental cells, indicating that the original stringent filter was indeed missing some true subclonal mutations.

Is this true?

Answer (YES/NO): YES